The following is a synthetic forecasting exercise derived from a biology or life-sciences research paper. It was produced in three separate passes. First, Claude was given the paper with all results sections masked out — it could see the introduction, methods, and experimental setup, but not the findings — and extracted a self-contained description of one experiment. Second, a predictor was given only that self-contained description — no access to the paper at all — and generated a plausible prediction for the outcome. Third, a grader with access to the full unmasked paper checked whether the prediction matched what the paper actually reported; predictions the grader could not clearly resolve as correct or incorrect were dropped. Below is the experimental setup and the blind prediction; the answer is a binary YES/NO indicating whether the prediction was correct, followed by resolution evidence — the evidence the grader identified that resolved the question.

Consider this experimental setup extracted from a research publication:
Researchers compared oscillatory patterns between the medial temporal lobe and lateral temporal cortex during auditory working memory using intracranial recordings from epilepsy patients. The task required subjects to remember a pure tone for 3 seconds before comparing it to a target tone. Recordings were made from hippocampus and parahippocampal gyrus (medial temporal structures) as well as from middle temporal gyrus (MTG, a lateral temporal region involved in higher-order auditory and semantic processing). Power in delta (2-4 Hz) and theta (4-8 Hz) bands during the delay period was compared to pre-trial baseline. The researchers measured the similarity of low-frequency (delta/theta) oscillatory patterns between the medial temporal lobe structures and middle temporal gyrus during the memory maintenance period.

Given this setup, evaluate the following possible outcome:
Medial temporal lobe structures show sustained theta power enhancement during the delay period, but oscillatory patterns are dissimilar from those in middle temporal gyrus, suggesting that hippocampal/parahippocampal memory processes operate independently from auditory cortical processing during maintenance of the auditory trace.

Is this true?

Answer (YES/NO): NO